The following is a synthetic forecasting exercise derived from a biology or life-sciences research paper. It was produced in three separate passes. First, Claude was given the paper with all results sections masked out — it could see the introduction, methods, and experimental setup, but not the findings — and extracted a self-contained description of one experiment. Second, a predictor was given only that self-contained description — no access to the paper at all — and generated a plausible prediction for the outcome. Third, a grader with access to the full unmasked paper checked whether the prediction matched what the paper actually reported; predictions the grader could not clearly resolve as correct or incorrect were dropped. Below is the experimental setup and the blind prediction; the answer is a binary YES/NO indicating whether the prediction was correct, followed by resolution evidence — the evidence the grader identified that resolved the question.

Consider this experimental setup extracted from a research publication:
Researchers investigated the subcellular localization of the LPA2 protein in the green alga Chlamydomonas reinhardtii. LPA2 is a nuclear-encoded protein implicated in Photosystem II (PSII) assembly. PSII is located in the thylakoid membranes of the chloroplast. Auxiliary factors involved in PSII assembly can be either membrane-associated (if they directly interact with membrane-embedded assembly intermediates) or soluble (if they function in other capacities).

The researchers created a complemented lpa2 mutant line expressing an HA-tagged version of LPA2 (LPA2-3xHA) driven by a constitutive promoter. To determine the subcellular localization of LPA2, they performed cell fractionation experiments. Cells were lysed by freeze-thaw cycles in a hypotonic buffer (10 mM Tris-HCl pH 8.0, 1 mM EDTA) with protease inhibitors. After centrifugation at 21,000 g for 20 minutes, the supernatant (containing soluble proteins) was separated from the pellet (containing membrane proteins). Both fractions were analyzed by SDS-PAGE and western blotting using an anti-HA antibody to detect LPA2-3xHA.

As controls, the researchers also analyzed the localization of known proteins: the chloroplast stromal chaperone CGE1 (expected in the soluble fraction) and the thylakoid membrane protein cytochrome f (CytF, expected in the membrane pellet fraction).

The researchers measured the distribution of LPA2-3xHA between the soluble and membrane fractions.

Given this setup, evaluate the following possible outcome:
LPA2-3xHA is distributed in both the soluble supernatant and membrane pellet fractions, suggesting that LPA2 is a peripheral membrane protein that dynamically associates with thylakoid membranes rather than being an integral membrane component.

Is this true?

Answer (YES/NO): NO